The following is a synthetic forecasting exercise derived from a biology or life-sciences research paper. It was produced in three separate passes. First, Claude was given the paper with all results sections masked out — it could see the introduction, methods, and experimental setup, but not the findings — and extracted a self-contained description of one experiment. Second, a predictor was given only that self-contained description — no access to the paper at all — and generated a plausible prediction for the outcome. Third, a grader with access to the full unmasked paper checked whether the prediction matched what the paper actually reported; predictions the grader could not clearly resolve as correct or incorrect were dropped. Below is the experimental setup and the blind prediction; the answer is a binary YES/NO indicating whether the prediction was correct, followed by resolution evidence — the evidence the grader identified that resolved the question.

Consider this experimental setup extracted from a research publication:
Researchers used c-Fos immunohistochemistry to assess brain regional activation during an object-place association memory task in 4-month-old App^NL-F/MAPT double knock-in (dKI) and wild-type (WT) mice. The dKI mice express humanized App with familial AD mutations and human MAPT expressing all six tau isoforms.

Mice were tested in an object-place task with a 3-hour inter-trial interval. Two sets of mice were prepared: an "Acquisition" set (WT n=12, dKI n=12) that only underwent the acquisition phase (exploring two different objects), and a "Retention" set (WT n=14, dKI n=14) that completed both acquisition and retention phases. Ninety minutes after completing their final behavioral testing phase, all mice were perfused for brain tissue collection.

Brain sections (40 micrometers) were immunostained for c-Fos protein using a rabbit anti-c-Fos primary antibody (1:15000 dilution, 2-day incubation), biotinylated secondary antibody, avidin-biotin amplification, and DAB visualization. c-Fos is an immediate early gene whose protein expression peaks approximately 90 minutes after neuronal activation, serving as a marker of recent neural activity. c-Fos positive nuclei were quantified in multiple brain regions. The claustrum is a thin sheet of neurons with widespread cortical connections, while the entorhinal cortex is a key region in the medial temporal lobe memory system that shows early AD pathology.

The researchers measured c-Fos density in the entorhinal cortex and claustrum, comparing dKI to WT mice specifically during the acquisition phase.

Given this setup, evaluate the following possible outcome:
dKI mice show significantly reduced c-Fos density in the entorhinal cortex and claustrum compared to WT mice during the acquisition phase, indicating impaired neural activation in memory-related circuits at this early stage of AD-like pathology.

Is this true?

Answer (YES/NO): NO